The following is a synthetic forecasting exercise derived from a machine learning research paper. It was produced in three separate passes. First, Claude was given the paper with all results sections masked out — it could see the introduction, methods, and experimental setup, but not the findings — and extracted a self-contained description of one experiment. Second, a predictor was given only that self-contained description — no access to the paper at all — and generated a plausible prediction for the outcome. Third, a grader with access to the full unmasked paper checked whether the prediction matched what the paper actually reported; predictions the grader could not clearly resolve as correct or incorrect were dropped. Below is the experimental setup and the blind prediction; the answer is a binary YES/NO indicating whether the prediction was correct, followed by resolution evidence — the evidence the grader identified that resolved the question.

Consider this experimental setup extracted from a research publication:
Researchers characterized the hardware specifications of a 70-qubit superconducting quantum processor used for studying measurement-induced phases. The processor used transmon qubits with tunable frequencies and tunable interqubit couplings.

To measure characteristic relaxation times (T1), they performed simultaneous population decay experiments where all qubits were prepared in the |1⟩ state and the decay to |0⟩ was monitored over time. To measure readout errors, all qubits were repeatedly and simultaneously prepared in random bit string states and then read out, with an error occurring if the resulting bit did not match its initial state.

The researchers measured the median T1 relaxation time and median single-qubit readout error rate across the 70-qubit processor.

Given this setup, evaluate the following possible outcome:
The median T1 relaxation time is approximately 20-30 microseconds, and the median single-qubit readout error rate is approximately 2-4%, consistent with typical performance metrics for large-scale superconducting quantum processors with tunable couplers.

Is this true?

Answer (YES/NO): NO